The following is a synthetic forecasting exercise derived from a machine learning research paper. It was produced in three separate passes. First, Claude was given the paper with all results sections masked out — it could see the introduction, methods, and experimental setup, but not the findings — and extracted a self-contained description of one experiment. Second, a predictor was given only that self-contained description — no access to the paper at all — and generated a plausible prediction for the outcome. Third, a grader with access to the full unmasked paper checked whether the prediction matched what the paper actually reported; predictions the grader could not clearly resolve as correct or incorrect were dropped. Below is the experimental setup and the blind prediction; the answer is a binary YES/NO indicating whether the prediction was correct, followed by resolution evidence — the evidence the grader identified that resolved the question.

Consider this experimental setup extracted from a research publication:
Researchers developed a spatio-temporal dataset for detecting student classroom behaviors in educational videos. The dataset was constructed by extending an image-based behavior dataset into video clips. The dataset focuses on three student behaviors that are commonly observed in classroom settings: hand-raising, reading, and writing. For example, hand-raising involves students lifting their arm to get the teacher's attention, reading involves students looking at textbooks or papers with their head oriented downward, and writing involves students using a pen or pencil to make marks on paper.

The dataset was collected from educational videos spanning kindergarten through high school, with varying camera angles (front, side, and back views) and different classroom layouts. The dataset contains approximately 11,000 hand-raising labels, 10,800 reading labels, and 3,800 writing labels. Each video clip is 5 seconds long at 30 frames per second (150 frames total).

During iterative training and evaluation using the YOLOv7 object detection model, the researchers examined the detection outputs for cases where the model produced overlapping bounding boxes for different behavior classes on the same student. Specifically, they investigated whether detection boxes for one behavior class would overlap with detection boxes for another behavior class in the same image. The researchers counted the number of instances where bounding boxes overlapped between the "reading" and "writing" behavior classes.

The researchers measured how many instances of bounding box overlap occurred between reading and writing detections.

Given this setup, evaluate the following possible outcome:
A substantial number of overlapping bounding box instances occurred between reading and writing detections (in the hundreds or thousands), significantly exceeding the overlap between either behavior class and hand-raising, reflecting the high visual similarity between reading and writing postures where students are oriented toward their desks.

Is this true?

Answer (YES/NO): NO